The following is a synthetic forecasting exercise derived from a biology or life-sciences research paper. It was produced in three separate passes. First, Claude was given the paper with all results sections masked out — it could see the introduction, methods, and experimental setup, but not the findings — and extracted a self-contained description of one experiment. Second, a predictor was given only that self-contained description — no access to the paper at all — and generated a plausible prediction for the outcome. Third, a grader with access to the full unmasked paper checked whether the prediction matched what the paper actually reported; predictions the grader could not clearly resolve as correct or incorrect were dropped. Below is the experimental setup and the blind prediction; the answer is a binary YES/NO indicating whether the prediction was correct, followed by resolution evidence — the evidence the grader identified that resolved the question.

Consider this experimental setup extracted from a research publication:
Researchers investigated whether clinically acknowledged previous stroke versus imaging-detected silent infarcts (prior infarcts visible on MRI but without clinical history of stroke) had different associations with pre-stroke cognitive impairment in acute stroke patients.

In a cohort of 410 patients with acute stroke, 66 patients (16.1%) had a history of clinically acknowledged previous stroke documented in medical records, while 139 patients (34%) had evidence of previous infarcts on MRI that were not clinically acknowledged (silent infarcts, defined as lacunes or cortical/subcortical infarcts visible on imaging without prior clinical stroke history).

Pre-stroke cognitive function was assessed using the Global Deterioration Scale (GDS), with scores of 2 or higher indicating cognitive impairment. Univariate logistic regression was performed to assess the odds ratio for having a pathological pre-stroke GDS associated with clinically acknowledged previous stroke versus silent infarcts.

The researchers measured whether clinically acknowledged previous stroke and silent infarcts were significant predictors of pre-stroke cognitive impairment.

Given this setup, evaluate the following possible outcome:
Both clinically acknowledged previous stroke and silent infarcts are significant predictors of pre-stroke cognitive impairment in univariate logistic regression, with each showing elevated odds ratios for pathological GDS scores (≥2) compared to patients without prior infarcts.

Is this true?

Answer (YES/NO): NO